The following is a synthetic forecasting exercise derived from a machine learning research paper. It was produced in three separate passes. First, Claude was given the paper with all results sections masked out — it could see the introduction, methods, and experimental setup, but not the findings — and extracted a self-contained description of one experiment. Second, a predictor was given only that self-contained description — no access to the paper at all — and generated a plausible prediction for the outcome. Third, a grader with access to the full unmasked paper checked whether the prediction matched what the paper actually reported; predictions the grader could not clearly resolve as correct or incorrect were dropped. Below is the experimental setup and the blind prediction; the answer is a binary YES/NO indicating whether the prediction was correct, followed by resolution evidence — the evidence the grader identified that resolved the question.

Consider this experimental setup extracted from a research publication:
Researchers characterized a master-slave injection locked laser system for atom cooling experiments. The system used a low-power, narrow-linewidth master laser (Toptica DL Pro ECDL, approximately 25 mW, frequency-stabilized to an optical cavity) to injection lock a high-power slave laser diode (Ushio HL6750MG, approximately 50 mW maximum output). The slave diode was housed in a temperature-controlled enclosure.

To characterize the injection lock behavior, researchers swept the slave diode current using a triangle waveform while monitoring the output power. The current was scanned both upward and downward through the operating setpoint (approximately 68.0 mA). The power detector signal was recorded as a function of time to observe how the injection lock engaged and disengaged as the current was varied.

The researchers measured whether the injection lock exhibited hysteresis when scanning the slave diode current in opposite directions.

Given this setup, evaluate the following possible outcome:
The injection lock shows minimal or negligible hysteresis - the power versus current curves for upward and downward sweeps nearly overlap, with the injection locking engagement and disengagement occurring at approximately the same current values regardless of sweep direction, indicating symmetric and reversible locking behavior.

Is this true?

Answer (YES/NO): NO